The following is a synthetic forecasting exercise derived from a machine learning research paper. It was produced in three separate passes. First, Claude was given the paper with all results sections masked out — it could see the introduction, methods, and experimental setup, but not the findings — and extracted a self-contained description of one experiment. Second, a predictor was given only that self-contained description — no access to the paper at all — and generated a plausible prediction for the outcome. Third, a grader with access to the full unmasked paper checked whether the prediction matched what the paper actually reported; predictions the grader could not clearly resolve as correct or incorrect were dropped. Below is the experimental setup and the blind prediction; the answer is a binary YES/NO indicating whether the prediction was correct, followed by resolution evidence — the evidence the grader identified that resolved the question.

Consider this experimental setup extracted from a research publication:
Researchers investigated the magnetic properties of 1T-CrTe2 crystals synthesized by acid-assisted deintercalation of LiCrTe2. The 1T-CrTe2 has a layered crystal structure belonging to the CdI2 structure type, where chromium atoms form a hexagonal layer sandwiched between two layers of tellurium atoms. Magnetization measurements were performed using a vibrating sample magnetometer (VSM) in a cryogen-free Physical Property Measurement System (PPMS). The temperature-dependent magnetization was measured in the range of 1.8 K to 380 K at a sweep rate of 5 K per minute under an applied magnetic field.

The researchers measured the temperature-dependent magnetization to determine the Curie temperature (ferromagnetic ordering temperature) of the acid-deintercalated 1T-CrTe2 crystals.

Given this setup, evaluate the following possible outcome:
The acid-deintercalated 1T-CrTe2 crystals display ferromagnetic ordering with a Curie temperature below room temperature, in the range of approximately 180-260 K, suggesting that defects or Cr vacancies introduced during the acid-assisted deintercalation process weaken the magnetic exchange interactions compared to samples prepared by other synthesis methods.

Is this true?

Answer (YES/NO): NO